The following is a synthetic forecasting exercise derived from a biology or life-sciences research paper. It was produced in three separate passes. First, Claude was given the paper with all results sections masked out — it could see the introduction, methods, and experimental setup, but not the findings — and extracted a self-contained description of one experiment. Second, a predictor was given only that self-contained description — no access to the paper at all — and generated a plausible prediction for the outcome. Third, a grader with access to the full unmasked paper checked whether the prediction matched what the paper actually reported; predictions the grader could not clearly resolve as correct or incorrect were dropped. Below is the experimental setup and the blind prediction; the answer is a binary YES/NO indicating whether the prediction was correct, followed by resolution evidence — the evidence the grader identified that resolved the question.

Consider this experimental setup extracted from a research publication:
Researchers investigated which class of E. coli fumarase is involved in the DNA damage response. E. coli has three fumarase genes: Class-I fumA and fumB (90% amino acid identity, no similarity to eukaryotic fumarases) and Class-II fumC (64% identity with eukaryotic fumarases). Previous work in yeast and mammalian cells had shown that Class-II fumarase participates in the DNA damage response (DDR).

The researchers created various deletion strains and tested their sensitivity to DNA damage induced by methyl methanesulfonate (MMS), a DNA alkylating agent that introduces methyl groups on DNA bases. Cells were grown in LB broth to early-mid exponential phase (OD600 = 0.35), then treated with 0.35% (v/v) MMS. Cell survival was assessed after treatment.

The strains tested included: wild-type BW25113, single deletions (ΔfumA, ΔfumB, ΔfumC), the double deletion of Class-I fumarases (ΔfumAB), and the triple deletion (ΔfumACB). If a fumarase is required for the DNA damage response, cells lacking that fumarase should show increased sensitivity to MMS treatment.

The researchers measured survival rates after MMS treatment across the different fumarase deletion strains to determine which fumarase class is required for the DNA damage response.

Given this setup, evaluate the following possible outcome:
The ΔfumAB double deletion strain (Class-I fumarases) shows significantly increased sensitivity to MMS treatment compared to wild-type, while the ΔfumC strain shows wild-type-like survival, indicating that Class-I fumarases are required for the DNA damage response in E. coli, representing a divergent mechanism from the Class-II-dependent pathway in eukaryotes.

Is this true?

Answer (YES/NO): NO